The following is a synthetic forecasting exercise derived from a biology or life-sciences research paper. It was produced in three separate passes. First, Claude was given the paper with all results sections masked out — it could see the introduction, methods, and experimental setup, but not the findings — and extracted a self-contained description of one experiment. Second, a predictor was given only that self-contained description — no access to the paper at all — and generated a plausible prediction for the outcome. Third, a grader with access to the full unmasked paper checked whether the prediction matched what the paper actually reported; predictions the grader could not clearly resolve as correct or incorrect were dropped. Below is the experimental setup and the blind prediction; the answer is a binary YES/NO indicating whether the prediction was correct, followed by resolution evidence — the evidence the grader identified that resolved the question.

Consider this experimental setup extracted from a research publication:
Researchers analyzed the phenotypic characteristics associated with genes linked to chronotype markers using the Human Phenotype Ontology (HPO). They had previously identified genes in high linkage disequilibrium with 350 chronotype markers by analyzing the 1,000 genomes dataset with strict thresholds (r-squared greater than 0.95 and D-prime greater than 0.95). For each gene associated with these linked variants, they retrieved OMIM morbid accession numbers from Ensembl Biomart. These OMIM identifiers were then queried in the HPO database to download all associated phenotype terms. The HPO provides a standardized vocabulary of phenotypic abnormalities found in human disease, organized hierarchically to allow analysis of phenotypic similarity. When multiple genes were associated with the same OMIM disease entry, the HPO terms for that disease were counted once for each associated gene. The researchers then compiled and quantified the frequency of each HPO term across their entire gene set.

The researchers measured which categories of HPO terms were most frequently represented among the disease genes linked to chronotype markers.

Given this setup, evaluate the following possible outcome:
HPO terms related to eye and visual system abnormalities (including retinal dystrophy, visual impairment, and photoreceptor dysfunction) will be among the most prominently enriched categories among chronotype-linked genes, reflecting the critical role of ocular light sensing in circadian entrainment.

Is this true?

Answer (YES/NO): NO